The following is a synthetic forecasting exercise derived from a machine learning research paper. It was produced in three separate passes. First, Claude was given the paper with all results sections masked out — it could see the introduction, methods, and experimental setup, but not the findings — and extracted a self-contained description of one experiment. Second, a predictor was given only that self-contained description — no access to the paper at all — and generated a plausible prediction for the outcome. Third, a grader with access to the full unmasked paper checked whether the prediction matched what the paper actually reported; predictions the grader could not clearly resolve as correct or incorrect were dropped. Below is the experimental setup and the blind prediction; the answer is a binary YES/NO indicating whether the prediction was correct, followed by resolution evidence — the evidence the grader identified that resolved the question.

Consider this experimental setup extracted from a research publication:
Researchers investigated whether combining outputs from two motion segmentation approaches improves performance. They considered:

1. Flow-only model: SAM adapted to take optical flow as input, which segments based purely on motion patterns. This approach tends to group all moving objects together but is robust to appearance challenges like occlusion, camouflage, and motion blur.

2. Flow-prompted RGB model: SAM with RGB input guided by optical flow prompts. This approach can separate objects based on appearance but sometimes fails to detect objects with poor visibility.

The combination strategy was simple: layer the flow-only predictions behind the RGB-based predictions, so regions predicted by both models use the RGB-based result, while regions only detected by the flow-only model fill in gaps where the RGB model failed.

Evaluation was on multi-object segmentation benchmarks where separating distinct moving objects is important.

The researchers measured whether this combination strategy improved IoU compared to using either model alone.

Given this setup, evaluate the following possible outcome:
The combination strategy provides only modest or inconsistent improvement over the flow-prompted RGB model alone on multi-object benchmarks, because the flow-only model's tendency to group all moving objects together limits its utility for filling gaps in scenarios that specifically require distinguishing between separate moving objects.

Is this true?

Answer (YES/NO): NO